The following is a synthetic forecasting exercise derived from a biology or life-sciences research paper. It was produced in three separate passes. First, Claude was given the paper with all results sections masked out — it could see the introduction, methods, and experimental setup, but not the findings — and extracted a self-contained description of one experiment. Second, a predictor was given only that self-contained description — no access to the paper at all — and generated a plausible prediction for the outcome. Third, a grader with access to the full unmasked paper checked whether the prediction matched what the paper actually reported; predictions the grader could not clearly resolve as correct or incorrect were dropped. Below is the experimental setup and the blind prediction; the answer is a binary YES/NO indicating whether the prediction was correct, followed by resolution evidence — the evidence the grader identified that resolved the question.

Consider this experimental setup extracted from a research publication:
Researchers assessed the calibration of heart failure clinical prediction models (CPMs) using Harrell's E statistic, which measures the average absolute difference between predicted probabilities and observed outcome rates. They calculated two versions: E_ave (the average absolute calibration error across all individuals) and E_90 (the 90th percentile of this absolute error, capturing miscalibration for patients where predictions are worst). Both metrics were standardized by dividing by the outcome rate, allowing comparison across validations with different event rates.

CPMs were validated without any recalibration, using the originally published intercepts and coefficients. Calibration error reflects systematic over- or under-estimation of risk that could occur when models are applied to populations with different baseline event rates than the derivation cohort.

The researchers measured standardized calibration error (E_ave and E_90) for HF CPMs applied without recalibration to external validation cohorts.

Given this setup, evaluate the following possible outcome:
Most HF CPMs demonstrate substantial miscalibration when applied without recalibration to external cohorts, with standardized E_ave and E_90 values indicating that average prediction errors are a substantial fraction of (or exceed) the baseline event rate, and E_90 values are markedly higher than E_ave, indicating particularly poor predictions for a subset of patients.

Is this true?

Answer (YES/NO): YES